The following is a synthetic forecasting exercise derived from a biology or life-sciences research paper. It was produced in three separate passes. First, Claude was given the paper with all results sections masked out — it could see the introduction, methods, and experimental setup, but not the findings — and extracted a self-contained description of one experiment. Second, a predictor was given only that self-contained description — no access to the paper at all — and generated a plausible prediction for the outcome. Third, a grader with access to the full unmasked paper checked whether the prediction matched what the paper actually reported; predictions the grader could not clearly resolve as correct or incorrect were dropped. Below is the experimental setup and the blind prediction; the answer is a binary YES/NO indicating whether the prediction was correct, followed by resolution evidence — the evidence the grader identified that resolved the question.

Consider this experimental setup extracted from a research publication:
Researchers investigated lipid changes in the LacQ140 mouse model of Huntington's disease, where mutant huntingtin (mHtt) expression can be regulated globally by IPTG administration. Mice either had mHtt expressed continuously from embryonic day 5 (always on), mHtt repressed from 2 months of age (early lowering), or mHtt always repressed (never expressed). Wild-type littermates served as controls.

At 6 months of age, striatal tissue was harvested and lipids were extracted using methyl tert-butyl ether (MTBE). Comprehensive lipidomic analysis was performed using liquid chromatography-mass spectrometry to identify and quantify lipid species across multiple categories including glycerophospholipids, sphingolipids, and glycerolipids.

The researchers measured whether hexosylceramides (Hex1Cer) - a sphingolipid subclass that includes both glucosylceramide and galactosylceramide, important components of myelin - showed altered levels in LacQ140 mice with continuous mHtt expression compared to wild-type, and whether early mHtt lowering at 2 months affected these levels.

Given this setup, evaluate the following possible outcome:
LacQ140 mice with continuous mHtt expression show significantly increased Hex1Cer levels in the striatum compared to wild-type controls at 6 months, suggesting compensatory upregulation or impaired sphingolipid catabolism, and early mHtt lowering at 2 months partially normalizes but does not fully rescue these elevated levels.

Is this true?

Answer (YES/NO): NO